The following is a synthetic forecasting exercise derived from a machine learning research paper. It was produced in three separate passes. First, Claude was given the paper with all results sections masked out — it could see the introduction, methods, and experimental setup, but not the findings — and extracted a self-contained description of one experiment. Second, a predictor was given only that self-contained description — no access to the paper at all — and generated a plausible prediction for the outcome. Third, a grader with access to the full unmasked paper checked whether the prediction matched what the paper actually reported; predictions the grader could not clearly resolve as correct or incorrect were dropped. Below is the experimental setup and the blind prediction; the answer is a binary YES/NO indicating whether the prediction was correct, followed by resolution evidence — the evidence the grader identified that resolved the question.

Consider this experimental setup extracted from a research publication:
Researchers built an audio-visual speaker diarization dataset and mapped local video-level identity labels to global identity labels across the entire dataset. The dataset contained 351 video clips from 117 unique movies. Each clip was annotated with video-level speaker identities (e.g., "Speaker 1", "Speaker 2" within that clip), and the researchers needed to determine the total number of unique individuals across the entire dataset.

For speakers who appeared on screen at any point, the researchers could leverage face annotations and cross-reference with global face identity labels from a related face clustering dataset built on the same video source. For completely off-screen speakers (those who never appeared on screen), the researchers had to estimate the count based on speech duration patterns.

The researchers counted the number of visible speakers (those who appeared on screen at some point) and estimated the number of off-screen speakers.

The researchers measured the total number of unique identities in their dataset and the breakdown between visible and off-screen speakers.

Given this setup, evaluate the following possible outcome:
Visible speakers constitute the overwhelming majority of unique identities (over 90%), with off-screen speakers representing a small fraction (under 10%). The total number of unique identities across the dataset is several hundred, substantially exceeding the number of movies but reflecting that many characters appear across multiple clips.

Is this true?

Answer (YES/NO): NO